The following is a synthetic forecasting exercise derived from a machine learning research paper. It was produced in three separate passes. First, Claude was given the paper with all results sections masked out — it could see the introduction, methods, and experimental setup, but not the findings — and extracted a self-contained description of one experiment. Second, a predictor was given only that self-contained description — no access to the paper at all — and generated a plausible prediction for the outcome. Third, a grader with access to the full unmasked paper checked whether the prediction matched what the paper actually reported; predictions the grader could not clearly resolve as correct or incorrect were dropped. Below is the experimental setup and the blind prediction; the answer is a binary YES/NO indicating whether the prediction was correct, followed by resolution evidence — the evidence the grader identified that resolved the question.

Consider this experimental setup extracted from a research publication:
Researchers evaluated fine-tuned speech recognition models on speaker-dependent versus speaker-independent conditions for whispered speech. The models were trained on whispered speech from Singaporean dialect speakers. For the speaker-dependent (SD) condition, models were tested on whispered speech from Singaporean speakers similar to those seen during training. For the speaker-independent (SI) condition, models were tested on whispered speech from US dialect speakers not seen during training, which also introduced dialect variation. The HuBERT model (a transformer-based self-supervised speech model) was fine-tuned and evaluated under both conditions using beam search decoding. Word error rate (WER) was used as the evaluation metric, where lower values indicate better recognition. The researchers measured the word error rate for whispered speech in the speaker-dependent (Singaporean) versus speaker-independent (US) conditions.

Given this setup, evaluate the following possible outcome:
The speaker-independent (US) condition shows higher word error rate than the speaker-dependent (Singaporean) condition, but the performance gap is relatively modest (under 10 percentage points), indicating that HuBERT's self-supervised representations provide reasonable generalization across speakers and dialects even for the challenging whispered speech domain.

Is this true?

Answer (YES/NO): NO